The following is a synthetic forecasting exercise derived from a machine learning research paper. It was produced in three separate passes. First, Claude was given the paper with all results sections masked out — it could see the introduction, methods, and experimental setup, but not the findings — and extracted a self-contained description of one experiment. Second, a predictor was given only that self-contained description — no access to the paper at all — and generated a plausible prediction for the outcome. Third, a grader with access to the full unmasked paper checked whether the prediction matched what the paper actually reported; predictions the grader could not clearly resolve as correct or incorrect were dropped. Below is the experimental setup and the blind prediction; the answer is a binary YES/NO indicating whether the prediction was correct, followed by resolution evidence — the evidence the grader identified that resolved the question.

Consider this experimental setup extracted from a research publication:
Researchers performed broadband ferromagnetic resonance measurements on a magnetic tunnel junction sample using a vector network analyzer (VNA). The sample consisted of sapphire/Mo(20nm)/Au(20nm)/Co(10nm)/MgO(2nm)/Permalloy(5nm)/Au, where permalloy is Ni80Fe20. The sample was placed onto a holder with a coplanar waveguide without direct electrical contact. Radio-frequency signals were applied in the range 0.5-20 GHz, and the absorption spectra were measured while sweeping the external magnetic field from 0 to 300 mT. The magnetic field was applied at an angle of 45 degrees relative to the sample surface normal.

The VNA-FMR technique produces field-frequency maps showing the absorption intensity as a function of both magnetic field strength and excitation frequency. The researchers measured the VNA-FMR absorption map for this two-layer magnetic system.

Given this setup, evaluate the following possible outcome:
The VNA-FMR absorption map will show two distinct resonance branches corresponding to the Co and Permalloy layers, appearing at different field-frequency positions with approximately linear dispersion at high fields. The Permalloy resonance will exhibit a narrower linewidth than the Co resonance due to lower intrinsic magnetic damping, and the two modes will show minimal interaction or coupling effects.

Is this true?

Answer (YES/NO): NO